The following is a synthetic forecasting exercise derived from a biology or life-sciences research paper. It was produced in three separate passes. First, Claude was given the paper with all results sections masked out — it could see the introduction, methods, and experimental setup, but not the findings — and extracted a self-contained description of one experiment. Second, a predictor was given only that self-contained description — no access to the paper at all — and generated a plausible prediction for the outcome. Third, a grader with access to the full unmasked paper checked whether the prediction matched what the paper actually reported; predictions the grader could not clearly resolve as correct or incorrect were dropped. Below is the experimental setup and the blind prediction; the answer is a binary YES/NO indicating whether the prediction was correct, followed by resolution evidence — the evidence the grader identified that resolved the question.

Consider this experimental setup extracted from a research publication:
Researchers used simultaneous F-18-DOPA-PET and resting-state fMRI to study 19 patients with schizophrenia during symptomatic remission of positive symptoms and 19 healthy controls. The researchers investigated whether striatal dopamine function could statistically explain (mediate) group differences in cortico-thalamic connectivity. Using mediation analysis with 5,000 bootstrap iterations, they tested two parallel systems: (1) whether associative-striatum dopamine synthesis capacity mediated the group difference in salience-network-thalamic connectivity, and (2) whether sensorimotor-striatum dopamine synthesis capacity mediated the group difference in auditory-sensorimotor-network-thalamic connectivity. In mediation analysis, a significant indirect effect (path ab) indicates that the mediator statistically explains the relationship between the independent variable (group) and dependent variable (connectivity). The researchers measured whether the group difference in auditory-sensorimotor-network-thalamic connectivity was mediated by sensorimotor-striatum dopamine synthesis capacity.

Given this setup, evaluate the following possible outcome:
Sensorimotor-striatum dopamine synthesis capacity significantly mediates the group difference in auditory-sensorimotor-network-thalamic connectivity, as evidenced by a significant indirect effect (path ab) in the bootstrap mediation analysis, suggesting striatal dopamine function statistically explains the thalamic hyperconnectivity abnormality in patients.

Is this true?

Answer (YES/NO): NO